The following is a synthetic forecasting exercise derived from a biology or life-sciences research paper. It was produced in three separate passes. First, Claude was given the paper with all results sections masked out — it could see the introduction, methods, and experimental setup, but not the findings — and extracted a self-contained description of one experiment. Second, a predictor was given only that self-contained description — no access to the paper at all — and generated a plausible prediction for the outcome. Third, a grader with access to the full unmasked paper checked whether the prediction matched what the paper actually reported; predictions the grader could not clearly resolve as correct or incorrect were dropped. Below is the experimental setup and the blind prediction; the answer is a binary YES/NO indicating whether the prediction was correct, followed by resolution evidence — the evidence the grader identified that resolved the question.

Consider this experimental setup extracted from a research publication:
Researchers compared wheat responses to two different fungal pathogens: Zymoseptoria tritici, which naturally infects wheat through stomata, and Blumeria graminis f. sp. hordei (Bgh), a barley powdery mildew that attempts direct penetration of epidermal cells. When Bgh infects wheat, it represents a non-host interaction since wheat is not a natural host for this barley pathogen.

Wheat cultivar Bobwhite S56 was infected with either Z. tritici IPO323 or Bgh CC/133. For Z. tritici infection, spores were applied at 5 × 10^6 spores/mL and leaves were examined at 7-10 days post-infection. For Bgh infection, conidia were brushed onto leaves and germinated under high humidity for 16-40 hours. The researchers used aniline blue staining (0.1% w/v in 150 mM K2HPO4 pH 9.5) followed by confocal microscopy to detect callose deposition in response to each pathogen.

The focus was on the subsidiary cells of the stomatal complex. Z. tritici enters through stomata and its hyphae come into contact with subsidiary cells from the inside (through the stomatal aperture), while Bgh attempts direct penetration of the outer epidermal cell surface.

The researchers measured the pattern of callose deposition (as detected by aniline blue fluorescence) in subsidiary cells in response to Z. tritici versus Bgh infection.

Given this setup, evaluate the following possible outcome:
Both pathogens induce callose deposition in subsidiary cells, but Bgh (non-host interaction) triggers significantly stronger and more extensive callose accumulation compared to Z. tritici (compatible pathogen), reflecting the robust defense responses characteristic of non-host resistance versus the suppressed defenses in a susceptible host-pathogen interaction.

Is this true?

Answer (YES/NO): NO